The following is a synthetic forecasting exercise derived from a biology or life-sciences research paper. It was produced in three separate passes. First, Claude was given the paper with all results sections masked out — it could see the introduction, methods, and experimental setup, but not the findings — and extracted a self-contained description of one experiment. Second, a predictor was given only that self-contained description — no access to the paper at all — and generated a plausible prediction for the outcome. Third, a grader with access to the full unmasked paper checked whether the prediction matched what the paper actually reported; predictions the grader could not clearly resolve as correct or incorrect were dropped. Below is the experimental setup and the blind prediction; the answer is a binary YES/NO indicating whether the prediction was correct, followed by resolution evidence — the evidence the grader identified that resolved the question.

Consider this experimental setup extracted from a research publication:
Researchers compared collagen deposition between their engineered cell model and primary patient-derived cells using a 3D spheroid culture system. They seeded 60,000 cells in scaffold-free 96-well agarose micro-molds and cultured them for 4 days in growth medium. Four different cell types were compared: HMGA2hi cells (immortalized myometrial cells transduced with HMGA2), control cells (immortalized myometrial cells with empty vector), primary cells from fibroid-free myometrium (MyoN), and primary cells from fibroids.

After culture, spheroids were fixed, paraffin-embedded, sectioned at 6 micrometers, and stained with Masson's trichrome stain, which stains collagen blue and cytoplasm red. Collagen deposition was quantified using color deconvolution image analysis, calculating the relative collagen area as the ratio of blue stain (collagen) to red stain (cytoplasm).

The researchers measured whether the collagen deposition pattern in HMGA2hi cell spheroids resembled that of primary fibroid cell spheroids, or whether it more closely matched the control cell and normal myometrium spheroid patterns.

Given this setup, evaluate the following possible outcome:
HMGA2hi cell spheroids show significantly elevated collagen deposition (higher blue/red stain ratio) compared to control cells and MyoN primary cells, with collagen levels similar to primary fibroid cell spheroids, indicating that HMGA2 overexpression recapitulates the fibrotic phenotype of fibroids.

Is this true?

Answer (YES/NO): YES